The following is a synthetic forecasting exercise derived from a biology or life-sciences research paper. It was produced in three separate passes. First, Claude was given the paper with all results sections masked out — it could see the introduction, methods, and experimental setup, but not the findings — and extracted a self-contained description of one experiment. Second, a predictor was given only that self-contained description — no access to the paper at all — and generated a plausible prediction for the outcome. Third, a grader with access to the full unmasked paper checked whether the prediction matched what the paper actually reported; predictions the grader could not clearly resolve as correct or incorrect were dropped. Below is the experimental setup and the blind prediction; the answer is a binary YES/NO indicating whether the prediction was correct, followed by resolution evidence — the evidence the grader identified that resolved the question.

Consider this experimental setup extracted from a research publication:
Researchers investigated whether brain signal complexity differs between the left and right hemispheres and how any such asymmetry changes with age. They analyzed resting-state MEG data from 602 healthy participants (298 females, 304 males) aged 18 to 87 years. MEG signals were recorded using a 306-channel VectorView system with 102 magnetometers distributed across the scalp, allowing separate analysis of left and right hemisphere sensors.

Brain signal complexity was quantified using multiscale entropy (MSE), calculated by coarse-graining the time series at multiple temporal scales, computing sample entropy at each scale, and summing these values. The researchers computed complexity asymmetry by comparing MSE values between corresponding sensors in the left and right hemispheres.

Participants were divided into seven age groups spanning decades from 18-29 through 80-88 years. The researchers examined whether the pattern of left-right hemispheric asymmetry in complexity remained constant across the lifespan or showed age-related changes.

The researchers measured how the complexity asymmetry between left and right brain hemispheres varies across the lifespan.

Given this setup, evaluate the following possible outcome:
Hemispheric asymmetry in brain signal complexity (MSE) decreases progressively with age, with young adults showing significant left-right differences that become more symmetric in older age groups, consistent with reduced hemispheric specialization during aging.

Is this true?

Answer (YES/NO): NO